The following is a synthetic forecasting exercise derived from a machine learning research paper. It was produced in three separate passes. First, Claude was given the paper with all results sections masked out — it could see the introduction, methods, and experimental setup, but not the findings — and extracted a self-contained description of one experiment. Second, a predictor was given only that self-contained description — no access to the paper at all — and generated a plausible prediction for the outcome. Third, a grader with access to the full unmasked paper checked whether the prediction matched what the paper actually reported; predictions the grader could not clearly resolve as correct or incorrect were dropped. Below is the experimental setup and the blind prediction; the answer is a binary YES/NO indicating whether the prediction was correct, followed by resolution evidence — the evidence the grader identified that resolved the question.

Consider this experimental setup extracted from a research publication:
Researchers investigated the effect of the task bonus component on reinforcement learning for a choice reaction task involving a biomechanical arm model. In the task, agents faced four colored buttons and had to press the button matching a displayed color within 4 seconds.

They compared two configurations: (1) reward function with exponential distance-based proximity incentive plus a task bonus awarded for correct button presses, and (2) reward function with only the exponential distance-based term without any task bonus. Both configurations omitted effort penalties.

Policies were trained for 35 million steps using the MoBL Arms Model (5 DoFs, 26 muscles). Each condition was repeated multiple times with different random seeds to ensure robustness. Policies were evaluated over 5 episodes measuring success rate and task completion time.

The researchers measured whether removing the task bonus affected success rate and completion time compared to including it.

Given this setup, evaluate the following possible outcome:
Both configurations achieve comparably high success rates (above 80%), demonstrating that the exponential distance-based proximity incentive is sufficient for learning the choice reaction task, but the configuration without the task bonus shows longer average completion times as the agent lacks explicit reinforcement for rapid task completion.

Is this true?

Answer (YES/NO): NO